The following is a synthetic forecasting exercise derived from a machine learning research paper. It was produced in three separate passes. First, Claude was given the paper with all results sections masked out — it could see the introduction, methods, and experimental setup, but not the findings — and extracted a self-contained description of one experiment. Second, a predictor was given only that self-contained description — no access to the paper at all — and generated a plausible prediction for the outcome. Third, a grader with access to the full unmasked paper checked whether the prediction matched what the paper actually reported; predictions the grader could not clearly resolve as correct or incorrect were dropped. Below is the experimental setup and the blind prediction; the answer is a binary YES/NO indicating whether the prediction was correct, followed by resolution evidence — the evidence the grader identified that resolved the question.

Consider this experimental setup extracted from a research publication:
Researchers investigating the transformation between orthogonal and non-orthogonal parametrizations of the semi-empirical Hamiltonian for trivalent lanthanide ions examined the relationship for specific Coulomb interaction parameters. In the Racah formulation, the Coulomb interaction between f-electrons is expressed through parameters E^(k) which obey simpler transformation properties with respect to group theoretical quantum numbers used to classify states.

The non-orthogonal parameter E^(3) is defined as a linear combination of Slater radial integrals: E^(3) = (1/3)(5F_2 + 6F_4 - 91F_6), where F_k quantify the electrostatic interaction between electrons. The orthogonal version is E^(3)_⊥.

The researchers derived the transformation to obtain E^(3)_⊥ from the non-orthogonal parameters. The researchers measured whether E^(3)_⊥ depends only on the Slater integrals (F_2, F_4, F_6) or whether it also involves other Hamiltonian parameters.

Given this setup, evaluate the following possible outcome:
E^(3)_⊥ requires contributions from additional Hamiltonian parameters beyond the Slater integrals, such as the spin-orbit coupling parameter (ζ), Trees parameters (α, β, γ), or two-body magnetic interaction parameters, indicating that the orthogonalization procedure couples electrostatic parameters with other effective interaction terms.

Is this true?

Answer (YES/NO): YES